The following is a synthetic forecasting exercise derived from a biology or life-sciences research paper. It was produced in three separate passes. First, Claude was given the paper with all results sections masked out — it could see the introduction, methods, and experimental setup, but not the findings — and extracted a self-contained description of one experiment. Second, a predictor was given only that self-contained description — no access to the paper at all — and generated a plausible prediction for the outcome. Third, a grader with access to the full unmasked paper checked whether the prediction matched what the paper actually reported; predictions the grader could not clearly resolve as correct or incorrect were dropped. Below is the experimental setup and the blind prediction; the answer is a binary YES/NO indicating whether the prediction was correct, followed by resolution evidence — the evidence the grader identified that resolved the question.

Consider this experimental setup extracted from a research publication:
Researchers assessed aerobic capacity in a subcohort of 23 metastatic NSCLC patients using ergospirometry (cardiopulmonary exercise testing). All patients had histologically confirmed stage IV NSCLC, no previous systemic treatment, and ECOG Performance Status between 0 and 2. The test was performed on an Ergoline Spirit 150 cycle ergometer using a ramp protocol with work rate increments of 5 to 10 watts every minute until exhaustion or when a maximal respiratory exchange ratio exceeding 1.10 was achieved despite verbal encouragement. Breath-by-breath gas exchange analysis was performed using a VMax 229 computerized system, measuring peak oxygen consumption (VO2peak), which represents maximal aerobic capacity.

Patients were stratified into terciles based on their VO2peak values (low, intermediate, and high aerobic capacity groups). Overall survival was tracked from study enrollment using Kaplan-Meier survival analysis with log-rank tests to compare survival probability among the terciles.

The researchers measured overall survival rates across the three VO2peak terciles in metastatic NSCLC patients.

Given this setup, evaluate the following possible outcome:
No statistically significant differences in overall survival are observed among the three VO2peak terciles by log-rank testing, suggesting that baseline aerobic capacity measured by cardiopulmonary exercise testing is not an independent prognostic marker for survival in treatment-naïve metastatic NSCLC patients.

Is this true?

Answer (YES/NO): NO